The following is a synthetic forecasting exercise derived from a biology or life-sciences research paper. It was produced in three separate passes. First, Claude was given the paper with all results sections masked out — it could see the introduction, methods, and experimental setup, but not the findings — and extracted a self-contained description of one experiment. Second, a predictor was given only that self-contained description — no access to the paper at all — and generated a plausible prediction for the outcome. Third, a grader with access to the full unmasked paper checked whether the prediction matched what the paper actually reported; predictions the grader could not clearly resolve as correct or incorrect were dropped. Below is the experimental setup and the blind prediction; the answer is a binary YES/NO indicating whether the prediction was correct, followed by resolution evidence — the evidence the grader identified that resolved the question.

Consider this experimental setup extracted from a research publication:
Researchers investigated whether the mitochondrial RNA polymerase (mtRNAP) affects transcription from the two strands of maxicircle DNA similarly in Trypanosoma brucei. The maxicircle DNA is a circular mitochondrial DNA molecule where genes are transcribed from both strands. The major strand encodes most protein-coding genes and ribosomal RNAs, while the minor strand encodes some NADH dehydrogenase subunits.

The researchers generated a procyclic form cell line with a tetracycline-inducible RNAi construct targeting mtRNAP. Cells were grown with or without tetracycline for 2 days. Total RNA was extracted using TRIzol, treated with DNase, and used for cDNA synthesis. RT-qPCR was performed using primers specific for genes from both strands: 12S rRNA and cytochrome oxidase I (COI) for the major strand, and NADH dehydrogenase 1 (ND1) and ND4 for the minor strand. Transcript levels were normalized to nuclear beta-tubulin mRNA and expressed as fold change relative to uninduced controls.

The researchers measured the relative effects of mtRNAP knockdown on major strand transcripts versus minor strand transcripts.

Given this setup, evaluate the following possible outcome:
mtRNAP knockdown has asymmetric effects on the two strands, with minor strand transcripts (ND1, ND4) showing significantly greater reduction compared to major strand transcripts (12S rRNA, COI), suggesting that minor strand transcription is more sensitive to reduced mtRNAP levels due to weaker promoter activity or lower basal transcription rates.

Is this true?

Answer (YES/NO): NO